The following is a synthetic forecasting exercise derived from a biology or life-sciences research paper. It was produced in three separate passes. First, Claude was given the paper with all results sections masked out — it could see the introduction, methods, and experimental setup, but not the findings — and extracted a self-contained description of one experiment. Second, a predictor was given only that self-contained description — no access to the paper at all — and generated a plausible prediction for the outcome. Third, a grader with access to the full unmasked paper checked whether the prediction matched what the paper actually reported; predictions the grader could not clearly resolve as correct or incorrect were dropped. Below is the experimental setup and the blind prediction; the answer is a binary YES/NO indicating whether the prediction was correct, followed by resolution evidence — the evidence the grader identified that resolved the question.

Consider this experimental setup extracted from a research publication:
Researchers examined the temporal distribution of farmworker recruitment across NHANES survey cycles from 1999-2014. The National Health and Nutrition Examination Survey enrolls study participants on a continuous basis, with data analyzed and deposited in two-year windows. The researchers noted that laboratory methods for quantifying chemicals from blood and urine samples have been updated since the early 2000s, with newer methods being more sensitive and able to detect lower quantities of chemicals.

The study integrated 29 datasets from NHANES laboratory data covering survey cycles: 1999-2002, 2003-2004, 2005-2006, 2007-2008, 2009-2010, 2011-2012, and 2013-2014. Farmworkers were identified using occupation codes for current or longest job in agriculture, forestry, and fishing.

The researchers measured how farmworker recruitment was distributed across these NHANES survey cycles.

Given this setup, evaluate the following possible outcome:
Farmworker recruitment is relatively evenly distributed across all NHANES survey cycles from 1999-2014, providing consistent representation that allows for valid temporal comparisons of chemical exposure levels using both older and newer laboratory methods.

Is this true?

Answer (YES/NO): NO